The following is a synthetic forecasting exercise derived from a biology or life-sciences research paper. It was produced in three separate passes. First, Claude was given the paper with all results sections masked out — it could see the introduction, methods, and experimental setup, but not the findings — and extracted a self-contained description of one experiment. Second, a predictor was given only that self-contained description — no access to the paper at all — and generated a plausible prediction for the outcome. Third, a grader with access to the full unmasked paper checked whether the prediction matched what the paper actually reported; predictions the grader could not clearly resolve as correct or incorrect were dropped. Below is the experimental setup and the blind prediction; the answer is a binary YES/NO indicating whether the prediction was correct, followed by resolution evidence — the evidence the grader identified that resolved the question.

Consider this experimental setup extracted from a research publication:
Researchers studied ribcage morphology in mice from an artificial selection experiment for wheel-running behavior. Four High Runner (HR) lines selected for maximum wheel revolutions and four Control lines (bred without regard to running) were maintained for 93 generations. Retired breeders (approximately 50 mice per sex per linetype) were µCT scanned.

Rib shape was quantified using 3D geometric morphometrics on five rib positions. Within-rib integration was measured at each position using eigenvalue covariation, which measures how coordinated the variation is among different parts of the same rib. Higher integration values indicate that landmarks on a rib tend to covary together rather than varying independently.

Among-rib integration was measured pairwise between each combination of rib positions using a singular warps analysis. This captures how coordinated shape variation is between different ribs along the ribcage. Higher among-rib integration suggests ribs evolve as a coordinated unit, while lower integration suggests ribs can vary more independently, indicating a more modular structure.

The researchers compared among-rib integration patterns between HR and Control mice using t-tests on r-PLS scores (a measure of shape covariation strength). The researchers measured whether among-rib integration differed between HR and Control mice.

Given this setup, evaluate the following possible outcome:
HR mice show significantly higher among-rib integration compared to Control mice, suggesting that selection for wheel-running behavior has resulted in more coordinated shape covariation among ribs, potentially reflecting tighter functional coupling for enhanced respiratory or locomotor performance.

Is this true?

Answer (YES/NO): NO